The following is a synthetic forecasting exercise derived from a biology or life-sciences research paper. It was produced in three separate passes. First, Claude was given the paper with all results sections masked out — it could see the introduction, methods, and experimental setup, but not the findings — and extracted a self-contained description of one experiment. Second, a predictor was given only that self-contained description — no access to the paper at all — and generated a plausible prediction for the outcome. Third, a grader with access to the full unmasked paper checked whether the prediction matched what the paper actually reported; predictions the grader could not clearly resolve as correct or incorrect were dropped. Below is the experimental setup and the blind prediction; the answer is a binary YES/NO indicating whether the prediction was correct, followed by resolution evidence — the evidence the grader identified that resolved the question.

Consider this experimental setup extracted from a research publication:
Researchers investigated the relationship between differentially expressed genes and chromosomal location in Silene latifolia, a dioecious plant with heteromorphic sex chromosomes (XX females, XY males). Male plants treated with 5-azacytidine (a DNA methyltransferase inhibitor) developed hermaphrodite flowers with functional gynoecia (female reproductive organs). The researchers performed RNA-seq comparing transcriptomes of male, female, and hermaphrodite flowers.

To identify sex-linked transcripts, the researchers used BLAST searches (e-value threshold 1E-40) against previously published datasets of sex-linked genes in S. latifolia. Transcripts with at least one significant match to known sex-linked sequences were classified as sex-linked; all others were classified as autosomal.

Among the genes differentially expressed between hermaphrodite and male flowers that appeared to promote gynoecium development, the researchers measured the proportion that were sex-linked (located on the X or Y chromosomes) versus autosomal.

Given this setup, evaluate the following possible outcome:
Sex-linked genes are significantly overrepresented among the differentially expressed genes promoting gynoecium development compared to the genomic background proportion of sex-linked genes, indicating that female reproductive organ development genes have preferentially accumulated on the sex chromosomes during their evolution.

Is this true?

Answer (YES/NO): NO